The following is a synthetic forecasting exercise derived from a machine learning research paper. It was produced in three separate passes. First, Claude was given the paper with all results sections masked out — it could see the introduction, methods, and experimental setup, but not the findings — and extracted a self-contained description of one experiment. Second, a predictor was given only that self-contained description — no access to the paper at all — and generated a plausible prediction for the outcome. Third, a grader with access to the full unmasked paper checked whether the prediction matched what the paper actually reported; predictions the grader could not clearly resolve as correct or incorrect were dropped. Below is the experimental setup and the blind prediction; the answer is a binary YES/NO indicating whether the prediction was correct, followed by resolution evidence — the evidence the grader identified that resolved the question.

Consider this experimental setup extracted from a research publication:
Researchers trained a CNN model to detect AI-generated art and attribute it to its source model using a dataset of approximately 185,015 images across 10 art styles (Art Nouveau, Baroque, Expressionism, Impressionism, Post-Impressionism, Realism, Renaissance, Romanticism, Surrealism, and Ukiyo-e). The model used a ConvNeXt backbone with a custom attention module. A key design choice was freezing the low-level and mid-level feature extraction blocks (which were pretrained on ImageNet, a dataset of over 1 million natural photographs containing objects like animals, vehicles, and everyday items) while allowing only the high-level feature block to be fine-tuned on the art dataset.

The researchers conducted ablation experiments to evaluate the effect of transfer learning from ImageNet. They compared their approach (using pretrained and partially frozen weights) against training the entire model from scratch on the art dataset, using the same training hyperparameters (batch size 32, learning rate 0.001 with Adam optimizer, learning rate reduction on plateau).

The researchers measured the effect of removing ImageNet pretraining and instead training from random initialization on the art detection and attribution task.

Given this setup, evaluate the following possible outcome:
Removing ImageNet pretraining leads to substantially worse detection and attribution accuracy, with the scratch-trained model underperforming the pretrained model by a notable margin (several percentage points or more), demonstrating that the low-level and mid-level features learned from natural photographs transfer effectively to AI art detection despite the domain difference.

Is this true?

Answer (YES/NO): YES